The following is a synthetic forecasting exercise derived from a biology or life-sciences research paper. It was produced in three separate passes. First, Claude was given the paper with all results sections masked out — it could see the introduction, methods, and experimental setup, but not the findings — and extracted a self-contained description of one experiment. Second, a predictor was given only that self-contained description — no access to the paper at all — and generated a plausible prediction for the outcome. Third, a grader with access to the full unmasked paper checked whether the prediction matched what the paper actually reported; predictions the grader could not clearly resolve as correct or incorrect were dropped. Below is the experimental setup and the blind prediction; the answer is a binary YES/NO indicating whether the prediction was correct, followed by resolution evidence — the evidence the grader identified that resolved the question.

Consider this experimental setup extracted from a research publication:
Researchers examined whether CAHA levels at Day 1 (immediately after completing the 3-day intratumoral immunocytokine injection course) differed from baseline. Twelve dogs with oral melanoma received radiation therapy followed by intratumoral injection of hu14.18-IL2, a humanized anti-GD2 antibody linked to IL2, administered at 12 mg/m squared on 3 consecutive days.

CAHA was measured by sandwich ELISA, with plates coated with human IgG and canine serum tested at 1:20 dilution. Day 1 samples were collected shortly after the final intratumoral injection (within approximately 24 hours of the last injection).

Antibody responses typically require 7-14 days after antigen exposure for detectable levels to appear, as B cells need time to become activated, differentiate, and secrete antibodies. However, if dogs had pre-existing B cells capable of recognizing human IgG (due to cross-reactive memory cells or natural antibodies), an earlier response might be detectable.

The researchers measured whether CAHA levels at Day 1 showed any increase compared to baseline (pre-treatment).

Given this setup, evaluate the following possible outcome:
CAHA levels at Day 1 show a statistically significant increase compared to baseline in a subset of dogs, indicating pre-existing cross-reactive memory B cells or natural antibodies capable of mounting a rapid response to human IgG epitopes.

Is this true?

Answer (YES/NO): NO